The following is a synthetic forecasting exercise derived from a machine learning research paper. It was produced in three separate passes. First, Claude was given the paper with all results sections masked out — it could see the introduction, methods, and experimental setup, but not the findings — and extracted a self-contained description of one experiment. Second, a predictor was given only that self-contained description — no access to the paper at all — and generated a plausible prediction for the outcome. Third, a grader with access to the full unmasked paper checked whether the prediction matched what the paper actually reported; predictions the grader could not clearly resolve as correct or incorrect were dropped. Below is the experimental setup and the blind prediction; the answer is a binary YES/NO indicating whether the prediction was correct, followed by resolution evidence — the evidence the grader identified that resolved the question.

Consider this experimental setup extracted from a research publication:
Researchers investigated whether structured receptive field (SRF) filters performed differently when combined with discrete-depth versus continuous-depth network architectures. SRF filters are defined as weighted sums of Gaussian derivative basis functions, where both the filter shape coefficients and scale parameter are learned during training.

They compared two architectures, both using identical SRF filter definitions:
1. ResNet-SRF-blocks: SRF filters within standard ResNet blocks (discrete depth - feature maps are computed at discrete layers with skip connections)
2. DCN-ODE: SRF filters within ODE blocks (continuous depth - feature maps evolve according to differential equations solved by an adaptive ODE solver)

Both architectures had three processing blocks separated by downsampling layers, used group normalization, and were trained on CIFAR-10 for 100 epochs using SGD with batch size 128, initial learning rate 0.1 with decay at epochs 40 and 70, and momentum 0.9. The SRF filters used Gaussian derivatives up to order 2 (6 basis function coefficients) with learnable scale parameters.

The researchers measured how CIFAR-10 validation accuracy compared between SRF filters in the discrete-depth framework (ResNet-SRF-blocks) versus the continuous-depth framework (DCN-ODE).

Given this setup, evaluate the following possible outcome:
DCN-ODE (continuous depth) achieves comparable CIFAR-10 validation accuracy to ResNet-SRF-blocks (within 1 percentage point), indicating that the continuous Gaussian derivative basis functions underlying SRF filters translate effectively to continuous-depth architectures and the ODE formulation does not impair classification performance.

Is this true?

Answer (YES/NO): NO